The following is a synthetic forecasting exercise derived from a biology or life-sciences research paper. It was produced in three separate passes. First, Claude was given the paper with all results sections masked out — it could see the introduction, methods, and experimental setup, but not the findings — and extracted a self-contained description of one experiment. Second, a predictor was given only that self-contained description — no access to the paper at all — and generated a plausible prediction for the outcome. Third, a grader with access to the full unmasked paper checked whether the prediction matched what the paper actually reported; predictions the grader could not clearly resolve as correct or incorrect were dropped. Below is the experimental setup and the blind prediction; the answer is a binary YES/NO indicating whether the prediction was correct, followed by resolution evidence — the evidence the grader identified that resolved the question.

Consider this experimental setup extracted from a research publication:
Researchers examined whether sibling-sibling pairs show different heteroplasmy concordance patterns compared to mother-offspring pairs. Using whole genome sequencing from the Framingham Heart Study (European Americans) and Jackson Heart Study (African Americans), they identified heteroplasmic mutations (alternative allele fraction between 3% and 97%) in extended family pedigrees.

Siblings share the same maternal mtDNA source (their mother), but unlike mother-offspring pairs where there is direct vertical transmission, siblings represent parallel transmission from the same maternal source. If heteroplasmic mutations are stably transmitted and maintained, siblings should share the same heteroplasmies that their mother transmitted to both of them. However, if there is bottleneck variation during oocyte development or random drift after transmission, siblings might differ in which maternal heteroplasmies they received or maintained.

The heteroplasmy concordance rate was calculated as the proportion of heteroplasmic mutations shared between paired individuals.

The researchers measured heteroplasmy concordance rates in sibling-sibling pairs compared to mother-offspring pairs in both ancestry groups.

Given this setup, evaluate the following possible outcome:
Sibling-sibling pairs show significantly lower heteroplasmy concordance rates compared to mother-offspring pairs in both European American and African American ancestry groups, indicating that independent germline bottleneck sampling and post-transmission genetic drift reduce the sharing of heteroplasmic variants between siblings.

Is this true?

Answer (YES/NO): YES